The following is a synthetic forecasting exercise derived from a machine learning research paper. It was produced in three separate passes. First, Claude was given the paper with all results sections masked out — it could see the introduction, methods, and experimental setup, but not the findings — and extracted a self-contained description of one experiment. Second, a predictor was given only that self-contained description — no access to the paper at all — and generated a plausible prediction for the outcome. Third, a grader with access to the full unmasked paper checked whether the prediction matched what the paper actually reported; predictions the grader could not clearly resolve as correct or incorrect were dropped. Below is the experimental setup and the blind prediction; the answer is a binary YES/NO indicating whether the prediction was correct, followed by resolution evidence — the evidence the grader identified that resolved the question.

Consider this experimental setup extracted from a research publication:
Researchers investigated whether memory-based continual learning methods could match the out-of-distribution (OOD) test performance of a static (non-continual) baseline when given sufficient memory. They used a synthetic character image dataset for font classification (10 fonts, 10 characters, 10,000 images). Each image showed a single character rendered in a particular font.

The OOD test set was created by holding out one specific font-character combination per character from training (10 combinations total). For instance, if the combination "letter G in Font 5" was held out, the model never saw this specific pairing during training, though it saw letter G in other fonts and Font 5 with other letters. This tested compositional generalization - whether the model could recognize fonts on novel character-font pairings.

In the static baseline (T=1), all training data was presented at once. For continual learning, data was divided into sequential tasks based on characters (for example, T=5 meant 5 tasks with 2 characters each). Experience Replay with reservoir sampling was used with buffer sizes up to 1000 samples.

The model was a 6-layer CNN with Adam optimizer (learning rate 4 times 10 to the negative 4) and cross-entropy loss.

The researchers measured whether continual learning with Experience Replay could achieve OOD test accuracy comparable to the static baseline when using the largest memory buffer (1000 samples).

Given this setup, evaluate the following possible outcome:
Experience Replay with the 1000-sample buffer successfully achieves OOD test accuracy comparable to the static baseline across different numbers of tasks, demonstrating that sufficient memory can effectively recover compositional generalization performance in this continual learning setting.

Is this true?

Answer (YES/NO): NO